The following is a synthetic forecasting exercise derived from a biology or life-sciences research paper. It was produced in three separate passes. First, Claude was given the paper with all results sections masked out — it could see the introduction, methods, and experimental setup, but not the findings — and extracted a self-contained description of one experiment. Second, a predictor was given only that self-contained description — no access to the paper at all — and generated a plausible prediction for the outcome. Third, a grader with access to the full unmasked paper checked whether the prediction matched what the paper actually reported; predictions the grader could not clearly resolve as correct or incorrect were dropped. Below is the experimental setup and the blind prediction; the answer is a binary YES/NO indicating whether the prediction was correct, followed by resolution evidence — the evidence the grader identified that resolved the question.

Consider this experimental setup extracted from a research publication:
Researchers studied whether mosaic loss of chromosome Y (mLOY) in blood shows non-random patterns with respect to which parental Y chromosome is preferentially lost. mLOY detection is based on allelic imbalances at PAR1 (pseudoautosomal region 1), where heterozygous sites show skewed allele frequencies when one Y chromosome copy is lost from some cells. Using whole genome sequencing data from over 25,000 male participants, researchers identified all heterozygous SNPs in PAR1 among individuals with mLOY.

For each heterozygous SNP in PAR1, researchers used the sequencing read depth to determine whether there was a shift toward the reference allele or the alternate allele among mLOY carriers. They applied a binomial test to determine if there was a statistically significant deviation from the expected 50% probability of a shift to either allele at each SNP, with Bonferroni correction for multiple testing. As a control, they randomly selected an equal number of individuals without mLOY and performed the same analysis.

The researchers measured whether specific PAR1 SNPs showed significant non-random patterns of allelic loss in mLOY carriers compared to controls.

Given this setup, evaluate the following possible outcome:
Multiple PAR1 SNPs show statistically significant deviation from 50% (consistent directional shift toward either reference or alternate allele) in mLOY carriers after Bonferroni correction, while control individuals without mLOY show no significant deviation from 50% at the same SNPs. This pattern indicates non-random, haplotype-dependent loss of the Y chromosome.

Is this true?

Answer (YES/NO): YES